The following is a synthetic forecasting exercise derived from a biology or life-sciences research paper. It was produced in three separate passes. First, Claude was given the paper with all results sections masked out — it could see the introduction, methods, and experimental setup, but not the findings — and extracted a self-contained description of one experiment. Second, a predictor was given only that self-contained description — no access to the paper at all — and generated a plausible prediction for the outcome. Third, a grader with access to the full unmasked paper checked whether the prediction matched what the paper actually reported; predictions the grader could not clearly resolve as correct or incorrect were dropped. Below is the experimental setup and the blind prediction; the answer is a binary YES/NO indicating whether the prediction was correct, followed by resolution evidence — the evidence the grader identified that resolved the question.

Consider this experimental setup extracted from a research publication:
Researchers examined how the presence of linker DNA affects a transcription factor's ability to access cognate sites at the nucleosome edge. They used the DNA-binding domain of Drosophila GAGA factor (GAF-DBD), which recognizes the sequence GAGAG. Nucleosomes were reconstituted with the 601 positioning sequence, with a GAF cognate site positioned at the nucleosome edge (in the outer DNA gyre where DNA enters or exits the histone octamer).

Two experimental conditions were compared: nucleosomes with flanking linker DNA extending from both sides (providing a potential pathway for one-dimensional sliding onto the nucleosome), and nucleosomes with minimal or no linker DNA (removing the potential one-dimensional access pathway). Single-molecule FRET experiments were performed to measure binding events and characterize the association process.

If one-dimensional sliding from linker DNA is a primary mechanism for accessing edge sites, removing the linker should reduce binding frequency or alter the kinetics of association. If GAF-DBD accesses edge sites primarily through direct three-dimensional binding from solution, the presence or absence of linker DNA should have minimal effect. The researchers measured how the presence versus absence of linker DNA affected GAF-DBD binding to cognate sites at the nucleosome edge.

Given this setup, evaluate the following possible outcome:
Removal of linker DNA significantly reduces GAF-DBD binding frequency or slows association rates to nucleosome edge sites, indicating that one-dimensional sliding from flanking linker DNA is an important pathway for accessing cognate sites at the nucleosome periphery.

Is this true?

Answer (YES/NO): YES